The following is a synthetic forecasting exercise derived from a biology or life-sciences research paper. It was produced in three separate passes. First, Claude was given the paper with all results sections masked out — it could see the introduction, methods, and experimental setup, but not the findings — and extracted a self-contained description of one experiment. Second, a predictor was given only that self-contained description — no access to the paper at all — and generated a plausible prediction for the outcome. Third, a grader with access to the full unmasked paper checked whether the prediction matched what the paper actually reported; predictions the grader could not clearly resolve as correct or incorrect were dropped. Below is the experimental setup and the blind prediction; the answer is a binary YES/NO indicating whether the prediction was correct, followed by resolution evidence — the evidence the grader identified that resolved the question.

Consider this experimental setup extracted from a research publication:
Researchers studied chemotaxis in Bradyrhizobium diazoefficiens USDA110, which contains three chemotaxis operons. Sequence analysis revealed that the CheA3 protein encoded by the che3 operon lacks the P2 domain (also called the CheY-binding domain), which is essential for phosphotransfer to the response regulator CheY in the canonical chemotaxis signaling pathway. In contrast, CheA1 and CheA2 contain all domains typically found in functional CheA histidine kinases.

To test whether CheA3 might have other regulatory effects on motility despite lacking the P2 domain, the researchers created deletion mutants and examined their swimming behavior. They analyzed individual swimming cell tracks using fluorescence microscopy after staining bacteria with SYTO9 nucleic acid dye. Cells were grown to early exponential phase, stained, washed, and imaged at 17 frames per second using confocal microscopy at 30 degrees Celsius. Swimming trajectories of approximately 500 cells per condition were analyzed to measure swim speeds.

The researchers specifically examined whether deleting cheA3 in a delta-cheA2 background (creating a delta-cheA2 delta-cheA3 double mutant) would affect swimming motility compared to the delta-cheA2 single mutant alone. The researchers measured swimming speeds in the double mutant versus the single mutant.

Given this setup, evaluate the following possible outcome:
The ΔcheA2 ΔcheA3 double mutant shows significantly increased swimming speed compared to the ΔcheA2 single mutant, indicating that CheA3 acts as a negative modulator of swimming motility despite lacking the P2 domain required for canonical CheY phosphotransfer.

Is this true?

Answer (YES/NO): NO